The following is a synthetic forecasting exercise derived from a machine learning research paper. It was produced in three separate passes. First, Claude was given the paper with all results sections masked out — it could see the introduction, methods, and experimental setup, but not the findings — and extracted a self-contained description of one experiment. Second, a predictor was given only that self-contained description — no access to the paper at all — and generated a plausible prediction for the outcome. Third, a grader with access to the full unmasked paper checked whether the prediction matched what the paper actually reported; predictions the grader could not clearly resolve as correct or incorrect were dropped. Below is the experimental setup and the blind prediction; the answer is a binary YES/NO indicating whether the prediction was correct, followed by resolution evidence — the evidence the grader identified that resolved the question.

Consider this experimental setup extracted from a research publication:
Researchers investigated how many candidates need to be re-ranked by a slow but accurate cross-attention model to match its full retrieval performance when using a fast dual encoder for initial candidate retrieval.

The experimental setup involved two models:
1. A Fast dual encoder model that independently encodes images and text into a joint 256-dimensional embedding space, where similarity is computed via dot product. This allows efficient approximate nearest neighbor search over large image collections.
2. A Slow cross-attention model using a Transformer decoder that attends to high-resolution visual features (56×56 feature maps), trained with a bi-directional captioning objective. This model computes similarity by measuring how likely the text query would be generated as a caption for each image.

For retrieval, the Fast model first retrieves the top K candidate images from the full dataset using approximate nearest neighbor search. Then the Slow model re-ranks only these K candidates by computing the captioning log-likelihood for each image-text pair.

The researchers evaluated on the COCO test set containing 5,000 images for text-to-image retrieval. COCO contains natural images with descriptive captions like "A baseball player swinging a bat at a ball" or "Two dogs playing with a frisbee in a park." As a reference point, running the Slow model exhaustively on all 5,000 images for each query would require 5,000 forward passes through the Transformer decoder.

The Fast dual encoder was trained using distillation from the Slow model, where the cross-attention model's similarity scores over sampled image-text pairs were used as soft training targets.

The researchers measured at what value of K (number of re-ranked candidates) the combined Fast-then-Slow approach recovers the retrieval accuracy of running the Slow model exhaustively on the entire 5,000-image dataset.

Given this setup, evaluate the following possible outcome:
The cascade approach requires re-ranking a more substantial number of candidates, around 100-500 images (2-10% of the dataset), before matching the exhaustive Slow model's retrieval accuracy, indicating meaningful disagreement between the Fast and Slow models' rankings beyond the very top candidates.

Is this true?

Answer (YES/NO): NO